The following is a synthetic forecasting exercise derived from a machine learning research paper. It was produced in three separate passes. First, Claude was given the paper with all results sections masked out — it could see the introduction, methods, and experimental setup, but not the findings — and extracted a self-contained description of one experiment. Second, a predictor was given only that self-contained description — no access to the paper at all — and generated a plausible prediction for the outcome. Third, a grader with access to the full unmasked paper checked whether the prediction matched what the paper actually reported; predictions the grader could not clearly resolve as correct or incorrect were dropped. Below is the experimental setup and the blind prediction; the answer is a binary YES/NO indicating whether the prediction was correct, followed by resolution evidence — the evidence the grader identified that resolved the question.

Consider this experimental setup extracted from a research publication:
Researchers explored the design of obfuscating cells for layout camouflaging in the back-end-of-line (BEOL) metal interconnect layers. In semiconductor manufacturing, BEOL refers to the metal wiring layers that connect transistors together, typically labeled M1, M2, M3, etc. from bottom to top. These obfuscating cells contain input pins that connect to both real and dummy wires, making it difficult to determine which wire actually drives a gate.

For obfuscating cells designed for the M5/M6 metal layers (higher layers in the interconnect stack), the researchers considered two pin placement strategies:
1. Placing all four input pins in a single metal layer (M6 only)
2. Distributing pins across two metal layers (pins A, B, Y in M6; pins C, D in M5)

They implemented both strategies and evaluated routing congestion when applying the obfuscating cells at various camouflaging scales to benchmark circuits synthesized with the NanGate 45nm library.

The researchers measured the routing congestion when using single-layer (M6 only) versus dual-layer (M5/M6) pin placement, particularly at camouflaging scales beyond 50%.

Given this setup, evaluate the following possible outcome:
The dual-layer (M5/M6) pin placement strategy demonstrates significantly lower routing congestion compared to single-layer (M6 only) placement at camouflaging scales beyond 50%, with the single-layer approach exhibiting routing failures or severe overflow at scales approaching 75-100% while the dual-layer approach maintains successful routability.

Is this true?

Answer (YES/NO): YES